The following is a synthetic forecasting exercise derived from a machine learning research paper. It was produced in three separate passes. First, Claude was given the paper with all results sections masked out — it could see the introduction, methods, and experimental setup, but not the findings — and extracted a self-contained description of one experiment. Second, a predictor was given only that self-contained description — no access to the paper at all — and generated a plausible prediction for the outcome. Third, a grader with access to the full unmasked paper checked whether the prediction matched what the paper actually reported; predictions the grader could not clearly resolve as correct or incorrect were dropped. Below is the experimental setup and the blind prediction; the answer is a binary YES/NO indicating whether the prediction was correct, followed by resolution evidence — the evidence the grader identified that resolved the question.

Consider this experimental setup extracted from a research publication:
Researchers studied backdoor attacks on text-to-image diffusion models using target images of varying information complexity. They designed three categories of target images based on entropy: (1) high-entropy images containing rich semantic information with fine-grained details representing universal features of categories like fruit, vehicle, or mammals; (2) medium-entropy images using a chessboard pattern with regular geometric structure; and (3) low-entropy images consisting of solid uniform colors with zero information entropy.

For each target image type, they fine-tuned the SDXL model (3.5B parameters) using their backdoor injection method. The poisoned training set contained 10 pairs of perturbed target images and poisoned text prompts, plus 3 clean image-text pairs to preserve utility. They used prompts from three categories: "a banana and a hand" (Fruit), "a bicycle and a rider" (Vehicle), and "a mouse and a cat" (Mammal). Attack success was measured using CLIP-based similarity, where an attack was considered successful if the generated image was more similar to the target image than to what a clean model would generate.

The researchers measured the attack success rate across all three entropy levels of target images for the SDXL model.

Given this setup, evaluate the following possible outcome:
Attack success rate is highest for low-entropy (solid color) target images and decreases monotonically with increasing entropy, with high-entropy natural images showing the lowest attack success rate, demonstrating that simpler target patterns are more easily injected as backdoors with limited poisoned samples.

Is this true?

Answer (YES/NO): NO